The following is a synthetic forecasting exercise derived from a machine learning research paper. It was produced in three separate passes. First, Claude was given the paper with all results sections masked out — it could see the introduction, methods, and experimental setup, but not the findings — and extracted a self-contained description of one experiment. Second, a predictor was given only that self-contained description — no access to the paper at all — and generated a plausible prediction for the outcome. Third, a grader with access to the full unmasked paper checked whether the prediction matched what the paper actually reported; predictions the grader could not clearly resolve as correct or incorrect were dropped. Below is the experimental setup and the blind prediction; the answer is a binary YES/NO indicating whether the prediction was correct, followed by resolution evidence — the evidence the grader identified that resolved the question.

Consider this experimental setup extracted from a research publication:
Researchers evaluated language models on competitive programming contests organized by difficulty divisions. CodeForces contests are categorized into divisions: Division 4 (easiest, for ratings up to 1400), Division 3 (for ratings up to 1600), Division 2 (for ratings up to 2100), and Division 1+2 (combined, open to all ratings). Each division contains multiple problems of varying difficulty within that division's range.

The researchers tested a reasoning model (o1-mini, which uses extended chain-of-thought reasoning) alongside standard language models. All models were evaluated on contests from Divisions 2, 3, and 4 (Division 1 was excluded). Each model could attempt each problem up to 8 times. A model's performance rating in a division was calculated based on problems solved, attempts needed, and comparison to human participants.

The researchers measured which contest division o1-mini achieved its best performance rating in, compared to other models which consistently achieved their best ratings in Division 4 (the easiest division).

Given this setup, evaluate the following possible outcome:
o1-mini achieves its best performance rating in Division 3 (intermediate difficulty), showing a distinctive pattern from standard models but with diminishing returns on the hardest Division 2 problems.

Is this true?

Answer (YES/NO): YES